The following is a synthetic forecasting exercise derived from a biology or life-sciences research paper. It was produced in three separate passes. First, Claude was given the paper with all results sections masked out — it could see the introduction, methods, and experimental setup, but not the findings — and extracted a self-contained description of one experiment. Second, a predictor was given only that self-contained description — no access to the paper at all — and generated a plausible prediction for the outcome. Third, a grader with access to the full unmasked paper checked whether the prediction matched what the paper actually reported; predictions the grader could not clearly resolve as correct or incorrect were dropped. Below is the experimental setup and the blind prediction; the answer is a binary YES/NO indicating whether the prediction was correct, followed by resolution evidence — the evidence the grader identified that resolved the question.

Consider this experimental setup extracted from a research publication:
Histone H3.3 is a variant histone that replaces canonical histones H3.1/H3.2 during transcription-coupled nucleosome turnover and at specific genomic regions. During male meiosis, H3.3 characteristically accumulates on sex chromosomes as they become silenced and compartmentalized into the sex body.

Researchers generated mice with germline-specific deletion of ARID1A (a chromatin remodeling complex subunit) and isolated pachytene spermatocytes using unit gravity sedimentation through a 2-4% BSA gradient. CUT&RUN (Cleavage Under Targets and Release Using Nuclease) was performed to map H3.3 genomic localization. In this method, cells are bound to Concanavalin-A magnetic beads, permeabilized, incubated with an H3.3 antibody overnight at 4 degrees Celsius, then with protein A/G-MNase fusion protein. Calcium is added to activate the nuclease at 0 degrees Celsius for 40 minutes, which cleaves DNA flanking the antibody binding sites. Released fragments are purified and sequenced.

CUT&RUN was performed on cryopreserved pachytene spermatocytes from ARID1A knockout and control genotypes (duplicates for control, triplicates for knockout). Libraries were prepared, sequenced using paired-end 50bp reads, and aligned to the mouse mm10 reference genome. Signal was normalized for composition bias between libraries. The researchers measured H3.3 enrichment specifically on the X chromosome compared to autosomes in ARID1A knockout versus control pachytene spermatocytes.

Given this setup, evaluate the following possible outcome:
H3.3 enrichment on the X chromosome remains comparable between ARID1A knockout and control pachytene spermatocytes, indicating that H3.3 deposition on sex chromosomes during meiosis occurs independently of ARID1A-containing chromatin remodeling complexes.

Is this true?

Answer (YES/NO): NO